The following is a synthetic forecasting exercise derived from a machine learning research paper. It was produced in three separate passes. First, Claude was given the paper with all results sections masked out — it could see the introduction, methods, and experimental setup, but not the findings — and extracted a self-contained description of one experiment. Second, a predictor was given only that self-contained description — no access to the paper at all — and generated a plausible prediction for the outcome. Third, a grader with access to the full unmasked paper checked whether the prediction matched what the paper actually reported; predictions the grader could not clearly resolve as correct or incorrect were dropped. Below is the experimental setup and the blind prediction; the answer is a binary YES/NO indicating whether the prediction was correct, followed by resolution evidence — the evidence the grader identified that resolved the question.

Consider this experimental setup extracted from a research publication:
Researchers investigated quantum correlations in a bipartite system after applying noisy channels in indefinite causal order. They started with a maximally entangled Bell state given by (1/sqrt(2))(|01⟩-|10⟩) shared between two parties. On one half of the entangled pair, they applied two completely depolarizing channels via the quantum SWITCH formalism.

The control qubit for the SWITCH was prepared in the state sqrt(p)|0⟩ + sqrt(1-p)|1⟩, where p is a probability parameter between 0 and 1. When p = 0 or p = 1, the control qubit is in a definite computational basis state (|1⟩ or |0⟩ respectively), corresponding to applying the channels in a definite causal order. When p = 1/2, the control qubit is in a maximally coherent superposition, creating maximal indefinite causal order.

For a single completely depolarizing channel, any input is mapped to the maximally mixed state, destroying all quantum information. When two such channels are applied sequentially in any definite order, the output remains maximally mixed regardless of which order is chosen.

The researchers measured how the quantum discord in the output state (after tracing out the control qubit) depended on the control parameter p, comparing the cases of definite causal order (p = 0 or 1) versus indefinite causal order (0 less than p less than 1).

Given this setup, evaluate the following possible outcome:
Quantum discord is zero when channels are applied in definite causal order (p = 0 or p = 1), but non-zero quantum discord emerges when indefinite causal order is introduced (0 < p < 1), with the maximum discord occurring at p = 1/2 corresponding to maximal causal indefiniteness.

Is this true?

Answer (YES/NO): YES